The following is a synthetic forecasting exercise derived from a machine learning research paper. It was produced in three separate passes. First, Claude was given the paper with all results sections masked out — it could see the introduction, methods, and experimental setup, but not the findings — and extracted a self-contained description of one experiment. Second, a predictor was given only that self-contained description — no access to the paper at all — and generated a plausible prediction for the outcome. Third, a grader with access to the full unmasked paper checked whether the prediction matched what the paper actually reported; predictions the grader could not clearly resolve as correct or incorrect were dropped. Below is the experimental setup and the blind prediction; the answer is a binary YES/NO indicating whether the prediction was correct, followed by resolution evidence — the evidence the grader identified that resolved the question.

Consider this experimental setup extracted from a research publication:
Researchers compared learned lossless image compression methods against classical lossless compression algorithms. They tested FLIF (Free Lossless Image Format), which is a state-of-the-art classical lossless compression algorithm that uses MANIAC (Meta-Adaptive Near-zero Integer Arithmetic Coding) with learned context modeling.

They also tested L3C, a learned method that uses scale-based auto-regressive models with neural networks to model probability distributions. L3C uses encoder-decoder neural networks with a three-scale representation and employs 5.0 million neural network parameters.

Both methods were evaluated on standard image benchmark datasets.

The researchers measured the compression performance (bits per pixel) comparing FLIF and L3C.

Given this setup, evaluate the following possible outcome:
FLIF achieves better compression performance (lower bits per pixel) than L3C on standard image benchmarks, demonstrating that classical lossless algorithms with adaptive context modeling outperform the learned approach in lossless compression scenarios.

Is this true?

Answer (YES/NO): YES